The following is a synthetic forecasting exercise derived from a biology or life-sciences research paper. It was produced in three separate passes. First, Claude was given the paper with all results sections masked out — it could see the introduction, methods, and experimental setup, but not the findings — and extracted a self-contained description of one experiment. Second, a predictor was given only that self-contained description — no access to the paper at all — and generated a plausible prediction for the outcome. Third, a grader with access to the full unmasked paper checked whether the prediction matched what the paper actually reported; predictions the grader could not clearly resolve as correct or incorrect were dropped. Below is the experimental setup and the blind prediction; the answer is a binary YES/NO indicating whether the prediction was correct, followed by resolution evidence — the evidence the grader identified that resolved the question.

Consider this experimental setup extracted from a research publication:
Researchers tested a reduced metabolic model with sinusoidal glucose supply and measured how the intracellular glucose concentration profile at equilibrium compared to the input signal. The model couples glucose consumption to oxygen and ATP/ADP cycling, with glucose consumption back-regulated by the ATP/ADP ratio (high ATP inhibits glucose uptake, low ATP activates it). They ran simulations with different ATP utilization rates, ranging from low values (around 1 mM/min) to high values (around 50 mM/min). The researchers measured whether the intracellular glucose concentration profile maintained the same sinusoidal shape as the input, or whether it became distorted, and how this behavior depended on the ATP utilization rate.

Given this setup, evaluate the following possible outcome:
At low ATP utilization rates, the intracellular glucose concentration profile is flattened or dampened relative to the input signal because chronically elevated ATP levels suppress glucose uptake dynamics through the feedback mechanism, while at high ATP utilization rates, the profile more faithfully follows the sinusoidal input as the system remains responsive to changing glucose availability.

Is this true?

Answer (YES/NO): YES